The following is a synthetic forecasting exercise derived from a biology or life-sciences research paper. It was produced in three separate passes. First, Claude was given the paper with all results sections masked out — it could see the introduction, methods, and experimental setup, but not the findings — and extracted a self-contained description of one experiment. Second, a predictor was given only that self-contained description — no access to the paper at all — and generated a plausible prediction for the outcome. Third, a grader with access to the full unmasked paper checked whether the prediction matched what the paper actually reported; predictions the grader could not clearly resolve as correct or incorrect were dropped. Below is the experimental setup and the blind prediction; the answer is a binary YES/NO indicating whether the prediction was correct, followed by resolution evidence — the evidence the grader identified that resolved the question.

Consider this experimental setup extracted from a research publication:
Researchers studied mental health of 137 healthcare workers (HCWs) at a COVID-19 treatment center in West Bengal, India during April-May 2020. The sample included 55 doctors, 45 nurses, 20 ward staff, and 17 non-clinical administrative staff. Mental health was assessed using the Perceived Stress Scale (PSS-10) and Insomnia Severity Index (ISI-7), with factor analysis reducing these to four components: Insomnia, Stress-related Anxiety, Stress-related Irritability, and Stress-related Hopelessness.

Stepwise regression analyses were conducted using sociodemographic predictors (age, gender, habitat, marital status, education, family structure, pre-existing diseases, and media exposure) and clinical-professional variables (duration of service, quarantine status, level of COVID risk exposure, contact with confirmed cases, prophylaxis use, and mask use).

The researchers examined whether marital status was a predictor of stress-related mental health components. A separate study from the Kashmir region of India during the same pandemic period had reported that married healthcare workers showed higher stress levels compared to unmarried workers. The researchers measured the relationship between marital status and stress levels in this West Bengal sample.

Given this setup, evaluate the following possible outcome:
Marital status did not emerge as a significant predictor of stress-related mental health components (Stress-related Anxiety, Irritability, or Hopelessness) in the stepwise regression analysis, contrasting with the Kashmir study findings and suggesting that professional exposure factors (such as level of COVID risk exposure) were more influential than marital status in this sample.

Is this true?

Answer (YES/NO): NO